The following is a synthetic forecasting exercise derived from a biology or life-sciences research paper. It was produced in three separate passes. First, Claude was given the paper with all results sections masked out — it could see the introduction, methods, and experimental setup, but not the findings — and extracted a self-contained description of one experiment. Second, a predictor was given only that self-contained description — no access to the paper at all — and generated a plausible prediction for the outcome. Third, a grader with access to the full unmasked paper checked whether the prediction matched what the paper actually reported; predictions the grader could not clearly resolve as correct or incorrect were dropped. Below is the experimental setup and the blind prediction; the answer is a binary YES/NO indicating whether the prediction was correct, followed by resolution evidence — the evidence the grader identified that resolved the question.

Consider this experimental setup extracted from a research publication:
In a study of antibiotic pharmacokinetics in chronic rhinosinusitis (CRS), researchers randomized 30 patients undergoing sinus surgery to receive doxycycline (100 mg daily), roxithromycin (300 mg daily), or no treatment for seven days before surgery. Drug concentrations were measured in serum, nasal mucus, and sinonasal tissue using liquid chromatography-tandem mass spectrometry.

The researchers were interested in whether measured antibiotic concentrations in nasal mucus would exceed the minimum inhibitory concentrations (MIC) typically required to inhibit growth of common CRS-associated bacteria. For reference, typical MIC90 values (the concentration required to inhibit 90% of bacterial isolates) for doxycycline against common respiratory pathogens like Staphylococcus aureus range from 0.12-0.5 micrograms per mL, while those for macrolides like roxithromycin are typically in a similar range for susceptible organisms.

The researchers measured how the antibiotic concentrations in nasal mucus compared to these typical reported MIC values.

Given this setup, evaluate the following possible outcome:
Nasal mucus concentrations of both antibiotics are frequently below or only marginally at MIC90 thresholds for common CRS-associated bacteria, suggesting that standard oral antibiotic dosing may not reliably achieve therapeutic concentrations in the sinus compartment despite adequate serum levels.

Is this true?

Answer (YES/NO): YES